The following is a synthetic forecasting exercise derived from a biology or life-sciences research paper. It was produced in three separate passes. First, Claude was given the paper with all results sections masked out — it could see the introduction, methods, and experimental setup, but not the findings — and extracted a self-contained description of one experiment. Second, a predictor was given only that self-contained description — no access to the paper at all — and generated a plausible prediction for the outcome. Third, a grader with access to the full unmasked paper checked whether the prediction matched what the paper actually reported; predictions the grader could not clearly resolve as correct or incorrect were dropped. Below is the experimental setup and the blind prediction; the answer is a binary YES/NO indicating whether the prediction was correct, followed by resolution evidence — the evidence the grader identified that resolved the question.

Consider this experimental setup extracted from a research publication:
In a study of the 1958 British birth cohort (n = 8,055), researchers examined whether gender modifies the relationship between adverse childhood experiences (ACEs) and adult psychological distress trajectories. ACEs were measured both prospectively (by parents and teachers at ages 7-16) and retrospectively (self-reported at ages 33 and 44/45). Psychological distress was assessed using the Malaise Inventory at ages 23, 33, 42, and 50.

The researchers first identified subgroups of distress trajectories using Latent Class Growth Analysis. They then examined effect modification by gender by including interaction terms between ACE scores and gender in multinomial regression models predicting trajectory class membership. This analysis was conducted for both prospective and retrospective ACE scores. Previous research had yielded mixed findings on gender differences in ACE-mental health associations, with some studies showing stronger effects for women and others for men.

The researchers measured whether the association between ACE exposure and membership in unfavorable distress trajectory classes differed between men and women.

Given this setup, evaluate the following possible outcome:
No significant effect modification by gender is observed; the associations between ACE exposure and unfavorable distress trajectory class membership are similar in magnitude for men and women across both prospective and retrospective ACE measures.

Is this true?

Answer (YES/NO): YES